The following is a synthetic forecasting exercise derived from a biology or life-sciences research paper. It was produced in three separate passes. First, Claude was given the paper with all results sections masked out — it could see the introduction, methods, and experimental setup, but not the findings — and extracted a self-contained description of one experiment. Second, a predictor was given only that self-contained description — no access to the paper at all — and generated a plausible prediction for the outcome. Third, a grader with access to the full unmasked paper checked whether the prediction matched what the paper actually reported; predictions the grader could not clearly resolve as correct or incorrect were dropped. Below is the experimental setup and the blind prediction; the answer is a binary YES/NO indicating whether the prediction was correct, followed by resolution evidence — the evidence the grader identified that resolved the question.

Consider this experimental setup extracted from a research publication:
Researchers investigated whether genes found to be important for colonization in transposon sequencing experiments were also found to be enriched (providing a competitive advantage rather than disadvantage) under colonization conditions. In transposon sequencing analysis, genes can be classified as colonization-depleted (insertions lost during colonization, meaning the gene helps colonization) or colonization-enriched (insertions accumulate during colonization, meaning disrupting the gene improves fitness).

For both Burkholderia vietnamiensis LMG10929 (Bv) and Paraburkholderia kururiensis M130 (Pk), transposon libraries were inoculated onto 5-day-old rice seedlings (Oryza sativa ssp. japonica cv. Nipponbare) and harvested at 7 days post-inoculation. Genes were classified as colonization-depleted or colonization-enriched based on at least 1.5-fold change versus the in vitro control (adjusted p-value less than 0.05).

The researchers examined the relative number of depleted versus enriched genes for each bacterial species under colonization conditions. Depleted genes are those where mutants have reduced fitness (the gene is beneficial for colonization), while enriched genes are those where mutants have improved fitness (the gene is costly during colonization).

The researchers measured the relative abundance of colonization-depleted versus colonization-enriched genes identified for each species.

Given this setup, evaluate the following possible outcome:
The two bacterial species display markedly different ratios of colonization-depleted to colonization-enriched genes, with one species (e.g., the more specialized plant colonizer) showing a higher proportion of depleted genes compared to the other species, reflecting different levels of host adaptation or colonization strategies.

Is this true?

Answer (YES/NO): YES